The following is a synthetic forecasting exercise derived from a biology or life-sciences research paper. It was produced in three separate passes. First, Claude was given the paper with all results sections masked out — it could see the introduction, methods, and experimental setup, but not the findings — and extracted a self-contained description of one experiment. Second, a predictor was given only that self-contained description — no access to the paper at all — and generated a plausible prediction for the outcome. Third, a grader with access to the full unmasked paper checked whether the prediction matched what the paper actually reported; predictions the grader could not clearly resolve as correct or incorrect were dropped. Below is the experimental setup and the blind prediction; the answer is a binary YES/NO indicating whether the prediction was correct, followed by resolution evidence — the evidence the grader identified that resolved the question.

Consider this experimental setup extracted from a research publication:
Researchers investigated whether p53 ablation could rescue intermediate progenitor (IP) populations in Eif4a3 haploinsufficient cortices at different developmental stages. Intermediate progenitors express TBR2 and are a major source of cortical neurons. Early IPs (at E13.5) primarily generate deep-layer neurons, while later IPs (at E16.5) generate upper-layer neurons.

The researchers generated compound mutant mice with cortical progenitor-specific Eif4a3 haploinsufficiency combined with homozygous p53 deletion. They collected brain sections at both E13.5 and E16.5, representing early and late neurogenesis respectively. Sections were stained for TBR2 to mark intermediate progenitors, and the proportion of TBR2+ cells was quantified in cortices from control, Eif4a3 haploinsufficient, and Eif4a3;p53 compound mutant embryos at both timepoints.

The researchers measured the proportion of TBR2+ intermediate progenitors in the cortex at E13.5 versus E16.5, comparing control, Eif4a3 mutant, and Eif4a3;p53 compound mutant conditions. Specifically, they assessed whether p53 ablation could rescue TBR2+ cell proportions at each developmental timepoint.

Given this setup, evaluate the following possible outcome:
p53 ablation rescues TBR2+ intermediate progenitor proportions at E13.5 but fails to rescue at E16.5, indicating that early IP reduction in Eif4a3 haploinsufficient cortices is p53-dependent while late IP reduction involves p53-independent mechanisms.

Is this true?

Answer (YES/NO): YES